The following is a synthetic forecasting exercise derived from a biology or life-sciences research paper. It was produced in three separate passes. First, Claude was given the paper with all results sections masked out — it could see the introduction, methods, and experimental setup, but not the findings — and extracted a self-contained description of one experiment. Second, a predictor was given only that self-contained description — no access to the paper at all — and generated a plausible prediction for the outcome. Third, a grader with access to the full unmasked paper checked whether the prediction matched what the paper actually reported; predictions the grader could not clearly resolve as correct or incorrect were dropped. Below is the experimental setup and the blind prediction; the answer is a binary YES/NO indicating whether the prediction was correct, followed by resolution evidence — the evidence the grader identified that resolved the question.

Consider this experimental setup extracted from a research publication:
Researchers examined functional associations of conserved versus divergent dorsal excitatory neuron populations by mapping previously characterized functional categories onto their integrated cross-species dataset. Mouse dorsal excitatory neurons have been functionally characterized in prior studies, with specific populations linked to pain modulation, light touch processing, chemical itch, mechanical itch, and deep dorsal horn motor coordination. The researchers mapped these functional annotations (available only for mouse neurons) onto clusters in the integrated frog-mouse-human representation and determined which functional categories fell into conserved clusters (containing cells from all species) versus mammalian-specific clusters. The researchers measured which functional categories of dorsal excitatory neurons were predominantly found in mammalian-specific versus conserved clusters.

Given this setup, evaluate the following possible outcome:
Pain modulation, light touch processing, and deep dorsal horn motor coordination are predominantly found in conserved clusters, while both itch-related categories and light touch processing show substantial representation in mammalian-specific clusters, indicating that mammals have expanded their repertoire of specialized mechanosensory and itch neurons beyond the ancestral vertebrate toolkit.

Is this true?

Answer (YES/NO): NO